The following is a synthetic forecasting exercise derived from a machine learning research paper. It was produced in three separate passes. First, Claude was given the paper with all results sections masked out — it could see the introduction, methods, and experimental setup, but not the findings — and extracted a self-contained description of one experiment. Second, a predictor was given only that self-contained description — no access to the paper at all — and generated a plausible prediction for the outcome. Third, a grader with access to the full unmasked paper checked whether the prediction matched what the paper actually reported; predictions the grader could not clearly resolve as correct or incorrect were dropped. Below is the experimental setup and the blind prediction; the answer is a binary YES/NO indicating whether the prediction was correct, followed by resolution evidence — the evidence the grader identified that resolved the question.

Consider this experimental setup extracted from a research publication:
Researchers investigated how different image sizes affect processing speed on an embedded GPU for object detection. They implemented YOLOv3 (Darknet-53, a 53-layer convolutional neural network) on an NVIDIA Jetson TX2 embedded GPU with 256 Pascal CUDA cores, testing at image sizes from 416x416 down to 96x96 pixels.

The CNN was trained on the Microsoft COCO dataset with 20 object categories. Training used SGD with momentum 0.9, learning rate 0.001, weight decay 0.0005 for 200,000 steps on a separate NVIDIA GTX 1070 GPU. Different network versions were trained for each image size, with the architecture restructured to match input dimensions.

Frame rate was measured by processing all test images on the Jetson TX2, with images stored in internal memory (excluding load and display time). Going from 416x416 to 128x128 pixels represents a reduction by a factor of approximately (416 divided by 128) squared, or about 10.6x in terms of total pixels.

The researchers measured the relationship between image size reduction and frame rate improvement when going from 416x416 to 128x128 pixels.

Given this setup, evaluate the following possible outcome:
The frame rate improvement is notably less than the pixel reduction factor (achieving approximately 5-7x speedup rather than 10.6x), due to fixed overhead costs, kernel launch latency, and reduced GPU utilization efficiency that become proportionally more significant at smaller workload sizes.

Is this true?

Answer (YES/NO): NO